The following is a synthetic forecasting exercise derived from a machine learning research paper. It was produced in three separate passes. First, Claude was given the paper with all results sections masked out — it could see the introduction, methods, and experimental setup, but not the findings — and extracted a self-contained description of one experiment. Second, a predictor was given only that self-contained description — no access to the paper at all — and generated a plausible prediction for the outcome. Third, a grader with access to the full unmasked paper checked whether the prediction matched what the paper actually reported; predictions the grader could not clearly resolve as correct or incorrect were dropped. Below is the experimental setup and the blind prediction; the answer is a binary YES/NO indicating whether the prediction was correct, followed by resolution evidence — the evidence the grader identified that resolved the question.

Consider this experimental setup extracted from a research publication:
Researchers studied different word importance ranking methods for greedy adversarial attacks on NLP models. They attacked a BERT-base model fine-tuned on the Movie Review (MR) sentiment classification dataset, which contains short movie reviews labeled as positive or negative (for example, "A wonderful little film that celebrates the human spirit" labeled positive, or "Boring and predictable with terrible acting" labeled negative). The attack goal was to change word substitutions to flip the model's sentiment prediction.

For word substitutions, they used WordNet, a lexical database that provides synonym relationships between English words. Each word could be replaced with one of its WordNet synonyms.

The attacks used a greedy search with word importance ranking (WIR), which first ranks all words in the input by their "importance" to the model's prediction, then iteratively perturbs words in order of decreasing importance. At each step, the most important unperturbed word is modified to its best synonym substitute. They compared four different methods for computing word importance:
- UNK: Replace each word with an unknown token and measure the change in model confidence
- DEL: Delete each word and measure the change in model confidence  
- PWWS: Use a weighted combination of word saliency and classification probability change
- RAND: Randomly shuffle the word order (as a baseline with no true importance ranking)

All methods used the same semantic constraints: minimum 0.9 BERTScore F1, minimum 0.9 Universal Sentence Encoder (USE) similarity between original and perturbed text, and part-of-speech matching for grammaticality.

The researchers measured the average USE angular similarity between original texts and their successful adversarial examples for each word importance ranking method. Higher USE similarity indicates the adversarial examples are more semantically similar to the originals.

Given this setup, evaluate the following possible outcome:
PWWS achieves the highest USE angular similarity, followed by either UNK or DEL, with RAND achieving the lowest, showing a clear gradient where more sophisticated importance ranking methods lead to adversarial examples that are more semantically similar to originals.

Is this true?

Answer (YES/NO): YES